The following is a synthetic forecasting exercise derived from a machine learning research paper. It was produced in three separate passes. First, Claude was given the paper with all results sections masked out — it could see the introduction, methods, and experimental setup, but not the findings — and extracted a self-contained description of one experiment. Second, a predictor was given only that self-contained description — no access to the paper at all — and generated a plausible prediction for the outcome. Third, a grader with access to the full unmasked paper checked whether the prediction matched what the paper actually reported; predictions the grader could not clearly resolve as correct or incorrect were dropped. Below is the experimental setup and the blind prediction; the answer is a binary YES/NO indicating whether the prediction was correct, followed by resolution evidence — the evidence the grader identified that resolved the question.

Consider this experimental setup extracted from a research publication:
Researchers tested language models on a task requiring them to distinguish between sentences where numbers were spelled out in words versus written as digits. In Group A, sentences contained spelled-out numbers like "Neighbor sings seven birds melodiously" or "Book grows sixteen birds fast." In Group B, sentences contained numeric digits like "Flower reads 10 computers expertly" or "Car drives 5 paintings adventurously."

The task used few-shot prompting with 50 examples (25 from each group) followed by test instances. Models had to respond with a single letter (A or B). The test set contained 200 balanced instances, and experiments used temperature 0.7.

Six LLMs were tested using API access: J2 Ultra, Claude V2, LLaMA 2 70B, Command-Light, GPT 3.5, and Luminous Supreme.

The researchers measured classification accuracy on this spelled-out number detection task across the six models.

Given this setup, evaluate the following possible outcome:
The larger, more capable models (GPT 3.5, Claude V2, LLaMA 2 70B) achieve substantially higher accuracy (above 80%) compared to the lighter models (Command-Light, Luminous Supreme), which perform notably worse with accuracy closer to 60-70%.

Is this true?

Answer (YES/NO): NO